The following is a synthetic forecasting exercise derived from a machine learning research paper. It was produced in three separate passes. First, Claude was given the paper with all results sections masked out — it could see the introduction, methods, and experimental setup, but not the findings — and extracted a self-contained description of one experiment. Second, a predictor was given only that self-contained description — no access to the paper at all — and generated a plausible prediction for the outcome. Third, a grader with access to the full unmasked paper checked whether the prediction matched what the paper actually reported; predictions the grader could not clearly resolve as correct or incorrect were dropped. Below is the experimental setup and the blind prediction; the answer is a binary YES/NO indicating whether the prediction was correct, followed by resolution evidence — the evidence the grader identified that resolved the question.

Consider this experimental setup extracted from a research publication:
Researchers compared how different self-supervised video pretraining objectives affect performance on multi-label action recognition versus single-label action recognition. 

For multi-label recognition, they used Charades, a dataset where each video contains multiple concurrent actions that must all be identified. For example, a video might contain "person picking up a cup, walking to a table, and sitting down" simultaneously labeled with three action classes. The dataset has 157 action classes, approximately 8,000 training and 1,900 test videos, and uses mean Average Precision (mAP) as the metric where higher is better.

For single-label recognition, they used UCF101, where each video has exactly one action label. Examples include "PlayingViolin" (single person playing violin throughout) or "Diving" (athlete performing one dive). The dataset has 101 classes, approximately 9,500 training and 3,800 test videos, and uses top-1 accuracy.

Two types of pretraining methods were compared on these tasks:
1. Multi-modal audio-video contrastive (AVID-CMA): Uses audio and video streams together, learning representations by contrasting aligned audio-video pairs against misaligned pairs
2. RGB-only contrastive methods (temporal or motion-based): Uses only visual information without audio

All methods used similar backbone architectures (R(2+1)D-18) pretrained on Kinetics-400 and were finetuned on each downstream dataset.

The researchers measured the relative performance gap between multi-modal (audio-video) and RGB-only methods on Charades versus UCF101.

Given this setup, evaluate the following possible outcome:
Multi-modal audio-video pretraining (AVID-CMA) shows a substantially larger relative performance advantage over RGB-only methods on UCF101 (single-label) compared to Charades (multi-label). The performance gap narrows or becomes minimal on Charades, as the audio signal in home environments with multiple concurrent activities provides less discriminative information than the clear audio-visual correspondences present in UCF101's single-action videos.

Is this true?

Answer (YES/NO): NO